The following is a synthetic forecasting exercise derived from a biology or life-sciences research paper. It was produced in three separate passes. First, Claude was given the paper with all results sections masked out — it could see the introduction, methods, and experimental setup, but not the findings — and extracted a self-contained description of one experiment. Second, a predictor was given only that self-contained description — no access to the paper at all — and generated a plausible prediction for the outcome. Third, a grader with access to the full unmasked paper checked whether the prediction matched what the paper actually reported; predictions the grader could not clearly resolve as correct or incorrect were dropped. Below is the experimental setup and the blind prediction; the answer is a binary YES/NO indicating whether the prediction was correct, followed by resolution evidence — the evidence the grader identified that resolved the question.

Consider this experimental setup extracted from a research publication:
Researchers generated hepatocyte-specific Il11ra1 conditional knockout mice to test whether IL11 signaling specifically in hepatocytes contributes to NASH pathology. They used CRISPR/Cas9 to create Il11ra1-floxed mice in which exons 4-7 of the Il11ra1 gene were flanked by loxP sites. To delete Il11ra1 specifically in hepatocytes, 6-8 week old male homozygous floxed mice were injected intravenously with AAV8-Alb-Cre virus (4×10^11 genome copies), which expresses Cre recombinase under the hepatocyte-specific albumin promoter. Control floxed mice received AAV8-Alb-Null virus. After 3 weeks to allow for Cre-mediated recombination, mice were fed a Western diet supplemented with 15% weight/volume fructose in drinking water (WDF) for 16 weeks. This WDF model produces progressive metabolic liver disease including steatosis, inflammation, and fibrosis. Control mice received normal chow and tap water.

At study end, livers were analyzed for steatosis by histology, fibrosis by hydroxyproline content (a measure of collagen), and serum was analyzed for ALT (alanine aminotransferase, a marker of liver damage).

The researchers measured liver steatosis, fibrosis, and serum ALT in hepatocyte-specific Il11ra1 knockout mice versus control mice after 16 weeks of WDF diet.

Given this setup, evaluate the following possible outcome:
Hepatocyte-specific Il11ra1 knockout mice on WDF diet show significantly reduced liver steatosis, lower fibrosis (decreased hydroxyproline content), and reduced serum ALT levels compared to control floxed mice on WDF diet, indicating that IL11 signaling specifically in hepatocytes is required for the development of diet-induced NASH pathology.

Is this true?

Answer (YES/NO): YES